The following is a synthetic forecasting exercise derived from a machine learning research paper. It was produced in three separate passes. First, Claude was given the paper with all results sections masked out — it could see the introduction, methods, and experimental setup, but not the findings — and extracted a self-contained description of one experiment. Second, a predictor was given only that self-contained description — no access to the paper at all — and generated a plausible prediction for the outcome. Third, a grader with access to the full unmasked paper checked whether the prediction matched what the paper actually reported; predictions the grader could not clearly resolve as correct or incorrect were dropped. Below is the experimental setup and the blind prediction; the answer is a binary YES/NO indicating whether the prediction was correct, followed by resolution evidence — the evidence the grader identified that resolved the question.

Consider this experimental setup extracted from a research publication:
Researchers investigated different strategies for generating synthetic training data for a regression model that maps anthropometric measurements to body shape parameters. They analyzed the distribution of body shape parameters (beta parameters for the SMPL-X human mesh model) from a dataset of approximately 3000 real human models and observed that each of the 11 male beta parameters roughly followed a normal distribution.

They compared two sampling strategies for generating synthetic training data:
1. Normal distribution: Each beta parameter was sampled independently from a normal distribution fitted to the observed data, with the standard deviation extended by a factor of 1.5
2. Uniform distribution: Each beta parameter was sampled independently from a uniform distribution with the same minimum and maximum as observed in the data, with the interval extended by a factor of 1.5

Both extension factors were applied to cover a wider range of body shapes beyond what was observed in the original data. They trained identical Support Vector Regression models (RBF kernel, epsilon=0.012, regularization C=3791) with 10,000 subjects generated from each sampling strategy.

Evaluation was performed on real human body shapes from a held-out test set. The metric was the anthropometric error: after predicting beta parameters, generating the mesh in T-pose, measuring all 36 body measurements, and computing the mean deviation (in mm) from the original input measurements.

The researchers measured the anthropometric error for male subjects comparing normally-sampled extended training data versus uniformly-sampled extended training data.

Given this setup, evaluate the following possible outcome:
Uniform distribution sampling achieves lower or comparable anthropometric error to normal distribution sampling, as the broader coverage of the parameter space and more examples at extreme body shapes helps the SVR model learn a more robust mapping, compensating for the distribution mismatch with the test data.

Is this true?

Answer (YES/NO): YES